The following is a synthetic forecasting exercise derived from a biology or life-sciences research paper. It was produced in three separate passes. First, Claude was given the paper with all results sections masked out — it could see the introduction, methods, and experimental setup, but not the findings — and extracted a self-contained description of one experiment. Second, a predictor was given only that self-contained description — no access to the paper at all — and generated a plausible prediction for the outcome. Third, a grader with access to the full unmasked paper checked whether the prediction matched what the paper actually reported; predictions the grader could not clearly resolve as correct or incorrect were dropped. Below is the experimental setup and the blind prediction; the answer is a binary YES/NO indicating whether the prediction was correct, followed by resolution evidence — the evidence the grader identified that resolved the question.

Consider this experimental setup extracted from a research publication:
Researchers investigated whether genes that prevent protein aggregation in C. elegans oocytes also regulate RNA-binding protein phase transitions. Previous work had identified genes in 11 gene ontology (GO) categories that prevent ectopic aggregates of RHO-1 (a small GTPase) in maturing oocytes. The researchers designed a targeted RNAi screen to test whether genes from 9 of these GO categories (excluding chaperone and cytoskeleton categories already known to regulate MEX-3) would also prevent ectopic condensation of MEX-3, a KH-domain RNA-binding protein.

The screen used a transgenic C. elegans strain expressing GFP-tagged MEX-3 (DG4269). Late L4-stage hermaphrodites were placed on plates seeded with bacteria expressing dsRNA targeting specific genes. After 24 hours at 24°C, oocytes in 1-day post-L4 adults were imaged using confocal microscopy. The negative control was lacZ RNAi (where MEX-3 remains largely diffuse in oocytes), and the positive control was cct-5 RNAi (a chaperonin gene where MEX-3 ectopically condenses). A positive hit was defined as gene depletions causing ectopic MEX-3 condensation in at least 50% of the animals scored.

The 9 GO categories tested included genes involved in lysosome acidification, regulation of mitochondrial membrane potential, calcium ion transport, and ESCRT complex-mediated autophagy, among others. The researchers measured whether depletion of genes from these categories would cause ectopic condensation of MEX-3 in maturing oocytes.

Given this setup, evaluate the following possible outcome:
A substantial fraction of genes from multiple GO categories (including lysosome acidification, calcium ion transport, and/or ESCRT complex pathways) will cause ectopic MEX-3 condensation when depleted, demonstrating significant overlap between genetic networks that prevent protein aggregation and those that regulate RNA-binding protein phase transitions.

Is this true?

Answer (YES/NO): NO